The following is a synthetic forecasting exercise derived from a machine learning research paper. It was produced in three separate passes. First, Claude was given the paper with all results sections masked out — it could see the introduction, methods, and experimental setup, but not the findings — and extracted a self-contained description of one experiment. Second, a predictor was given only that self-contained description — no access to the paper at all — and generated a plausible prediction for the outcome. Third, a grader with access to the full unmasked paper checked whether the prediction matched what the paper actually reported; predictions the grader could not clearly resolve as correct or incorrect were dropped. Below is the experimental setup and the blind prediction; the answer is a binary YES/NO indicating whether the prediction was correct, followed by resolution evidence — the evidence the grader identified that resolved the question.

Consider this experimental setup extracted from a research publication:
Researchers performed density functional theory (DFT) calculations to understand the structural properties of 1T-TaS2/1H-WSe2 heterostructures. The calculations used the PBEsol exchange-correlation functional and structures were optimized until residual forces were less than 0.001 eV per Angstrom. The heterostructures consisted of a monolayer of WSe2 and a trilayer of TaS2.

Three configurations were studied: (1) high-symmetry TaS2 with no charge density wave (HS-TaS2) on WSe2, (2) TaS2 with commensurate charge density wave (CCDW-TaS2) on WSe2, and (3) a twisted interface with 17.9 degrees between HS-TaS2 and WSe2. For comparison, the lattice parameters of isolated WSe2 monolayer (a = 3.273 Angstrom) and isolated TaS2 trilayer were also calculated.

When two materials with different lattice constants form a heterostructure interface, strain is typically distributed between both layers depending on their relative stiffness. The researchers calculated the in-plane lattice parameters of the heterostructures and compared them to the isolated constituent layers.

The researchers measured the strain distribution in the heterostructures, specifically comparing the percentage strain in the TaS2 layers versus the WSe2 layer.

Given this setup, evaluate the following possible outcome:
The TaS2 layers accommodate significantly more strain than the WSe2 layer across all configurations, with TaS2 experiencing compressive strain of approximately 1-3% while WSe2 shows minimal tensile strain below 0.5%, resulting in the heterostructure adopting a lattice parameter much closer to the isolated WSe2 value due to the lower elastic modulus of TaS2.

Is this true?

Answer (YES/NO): NO